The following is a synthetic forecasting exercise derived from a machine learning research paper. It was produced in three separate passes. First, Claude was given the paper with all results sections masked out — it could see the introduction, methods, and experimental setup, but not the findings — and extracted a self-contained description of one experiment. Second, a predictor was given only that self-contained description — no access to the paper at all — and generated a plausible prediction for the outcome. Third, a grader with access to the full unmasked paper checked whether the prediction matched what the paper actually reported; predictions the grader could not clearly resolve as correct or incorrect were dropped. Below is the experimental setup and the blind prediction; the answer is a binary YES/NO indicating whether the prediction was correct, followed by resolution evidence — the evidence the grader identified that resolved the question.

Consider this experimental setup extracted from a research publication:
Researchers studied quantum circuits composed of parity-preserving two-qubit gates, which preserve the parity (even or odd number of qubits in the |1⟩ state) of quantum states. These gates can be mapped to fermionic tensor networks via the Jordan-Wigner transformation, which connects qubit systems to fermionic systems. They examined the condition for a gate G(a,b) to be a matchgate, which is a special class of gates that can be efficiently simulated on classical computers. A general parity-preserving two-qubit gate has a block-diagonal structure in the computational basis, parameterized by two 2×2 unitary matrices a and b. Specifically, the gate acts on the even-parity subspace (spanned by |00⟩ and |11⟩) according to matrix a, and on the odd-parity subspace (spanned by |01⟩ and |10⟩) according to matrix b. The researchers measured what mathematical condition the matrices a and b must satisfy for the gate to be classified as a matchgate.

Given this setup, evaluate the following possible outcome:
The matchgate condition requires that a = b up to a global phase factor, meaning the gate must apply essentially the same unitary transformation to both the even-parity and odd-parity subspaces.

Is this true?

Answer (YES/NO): NO